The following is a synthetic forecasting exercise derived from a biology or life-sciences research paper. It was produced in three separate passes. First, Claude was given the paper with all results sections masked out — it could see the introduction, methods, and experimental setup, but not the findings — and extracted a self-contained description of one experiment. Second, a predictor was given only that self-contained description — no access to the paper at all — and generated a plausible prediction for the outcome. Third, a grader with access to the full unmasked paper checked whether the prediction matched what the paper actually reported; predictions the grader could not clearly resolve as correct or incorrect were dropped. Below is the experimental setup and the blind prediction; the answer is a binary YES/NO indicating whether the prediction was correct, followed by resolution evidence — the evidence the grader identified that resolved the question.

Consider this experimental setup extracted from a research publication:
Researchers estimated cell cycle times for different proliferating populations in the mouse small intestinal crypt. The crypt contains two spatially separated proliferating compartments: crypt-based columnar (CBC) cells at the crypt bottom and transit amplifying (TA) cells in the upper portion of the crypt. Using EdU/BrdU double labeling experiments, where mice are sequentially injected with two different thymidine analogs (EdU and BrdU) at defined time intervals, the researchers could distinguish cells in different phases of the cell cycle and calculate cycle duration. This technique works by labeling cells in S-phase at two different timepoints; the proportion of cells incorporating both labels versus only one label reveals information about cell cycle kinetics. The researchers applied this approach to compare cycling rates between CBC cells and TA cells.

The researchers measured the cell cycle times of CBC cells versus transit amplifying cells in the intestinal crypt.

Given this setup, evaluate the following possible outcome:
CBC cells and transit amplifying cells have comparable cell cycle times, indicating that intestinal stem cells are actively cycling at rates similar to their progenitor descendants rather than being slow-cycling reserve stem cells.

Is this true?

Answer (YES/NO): NO